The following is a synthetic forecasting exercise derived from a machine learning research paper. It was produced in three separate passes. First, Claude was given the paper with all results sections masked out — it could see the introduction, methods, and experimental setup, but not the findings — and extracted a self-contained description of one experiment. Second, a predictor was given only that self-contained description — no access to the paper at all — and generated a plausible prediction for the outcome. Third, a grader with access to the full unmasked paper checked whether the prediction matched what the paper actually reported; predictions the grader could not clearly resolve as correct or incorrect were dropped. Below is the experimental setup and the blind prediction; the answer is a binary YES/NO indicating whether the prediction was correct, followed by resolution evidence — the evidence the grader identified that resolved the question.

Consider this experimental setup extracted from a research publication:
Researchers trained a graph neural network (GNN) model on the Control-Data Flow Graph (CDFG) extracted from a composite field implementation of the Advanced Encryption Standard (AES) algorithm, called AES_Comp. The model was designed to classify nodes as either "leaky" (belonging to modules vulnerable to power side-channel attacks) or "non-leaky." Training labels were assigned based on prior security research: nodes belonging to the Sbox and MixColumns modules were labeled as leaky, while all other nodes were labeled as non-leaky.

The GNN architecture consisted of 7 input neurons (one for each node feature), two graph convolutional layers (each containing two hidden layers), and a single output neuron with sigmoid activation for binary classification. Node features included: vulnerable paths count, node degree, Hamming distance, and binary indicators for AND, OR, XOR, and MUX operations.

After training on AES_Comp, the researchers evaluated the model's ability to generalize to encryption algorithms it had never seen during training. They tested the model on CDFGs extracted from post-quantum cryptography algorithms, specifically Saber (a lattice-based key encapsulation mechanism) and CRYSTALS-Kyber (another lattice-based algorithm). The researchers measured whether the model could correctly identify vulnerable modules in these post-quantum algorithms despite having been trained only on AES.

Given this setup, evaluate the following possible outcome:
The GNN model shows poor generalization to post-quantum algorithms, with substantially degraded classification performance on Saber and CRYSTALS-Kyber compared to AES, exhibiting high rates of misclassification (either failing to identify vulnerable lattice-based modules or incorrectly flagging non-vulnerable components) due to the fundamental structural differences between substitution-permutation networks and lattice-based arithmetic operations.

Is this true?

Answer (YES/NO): NO